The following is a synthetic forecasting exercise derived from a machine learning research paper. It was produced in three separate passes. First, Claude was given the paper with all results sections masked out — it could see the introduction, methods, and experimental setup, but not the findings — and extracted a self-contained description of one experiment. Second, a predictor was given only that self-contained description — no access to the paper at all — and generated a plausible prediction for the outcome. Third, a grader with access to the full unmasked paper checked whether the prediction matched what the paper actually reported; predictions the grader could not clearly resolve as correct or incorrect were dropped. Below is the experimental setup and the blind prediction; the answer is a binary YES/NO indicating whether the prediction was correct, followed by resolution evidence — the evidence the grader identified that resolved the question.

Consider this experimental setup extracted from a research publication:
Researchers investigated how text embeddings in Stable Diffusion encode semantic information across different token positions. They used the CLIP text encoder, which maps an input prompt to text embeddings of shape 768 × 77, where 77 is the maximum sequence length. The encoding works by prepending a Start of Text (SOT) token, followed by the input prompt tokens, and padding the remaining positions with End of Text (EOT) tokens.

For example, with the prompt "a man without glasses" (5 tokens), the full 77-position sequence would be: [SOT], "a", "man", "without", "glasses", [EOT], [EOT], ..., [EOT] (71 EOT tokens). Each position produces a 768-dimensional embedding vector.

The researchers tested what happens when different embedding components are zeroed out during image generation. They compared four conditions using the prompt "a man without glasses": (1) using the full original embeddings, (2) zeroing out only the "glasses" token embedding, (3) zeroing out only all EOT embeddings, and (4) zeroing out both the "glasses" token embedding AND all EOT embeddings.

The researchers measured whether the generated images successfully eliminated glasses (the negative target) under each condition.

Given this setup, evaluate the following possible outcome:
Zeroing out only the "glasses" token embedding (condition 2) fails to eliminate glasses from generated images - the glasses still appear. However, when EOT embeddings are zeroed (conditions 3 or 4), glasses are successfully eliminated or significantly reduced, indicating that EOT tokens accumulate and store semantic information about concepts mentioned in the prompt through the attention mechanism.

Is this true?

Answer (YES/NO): NO